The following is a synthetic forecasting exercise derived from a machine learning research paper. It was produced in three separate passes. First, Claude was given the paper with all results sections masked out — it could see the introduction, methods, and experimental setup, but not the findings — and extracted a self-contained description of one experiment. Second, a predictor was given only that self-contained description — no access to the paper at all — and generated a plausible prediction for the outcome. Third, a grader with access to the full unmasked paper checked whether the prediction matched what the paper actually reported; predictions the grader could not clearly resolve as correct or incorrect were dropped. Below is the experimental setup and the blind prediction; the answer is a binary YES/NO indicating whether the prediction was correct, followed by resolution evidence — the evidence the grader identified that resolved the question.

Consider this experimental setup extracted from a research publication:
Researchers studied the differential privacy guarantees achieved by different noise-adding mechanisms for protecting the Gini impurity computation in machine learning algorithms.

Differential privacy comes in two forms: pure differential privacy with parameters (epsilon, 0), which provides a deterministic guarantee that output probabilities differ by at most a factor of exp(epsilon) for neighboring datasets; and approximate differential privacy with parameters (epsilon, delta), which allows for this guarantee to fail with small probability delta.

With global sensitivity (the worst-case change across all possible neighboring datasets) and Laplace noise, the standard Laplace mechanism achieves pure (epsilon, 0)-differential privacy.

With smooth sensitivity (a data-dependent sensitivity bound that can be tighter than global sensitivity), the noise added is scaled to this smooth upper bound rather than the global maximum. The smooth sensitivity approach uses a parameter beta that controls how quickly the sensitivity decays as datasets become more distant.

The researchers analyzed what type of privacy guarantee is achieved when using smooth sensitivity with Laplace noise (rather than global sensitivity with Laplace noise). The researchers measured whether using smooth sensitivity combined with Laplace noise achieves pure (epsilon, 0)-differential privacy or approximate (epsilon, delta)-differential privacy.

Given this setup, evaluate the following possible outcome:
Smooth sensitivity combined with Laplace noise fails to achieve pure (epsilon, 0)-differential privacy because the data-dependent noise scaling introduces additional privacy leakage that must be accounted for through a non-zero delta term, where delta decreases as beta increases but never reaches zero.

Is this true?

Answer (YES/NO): NO